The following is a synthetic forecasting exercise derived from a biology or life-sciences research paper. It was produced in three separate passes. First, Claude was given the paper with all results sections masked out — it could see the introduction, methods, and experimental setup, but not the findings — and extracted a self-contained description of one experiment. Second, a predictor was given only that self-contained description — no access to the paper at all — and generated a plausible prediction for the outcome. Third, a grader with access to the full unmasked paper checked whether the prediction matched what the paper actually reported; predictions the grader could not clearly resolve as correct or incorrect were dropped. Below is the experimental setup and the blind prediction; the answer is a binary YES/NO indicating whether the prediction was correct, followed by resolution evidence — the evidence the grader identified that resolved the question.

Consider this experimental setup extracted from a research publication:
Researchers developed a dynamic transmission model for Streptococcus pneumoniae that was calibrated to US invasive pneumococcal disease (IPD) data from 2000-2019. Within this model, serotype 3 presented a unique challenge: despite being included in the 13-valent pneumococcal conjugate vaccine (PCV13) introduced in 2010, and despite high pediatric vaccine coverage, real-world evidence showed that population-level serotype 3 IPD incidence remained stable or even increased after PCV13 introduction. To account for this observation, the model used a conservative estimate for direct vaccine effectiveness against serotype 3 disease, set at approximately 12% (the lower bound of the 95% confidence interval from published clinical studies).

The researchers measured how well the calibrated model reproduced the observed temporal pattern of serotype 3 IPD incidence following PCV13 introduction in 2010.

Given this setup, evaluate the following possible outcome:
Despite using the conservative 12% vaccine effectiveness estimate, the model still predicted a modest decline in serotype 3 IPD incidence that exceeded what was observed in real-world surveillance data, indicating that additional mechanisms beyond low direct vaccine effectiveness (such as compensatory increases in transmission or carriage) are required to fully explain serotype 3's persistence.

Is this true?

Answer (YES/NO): NO